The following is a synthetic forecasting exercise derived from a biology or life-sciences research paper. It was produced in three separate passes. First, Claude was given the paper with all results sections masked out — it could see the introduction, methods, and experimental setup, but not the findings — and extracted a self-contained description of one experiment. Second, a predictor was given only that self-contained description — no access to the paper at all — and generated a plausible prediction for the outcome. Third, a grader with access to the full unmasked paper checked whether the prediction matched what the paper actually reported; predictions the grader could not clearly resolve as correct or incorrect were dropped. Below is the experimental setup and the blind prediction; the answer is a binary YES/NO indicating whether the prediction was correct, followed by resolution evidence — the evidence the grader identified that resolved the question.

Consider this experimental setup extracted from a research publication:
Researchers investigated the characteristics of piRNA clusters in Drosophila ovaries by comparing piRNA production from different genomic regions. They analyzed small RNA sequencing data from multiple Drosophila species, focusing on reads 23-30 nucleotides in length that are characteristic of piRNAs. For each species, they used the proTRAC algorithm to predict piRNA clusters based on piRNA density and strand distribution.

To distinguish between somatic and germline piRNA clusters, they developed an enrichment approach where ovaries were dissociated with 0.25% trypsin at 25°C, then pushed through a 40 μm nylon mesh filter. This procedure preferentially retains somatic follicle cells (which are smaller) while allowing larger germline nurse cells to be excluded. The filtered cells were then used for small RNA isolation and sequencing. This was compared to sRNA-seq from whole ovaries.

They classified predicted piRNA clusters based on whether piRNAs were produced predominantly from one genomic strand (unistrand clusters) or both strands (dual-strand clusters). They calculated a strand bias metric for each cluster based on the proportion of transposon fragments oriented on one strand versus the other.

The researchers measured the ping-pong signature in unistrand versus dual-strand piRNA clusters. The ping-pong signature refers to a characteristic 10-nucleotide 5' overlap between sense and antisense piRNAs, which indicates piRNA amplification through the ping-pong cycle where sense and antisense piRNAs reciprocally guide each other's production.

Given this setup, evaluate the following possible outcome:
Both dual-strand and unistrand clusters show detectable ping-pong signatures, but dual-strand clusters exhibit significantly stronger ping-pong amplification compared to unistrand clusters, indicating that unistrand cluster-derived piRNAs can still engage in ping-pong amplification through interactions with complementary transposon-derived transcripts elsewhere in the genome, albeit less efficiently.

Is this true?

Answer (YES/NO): NO